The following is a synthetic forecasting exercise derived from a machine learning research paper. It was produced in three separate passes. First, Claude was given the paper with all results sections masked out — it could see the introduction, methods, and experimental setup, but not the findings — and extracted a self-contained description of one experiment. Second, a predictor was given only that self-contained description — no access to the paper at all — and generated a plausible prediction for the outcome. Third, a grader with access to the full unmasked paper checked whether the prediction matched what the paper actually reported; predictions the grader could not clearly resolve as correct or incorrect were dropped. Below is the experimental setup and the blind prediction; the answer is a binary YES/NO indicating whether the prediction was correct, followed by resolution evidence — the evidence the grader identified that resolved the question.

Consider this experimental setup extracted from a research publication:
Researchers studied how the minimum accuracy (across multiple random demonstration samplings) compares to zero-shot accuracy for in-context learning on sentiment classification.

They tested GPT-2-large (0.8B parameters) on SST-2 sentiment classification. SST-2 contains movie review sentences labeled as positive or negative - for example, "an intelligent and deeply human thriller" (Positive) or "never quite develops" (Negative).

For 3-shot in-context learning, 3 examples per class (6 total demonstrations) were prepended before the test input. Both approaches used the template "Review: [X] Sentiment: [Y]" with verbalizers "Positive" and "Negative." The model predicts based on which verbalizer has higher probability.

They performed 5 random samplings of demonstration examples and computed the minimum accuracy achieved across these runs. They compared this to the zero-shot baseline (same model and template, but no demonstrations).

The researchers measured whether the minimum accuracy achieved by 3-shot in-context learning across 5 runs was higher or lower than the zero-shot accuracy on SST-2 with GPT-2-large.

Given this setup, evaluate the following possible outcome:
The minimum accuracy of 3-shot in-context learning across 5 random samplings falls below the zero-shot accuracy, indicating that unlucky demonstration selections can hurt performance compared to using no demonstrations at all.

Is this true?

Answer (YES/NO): YES